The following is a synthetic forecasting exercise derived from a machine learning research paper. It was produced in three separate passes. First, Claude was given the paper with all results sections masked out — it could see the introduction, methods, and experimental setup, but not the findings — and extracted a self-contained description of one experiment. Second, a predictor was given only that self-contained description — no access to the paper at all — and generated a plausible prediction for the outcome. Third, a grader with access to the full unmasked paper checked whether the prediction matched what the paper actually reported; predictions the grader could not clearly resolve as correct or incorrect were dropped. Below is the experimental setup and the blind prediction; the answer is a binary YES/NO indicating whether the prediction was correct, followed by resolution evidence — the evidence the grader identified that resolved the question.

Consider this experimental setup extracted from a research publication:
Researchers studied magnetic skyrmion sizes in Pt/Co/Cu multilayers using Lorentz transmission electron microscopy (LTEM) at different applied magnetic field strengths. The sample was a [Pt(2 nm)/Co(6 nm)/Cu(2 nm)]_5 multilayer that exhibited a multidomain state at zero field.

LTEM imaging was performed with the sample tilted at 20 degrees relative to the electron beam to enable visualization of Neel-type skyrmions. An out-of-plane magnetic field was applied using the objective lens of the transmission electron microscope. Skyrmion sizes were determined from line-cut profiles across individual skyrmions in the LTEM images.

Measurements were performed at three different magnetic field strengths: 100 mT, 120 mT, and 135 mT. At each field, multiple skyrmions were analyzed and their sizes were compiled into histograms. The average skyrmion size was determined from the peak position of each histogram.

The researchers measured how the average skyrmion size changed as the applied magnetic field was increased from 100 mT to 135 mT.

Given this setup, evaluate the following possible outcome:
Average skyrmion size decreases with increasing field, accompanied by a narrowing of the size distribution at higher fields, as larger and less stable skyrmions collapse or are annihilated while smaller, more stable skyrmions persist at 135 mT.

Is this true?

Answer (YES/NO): NO